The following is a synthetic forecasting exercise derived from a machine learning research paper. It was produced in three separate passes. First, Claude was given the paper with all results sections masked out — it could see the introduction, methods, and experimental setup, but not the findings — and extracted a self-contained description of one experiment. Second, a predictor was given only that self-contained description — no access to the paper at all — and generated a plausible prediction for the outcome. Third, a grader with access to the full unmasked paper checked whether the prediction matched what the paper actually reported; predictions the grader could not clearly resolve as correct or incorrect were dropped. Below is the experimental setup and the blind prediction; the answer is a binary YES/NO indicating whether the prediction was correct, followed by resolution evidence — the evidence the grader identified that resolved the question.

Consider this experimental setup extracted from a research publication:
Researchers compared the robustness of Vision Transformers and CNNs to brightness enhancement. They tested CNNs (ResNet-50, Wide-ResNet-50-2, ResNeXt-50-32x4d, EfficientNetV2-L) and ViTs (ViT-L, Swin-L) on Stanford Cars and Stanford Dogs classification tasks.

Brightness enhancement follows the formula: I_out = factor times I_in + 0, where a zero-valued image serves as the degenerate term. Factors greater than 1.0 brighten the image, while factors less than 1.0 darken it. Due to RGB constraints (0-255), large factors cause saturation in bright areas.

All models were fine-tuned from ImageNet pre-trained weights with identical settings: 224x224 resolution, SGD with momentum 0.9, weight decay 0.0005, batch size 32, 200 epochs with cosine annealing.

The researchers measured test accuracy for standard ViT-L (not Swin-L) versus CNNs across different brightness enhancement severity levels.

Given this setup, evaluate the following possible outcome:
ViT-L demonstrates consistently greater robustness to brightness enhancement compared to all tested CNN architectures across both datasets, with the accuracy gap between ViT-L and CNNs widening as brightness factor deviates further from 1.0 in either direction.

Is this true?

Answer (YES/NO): NO